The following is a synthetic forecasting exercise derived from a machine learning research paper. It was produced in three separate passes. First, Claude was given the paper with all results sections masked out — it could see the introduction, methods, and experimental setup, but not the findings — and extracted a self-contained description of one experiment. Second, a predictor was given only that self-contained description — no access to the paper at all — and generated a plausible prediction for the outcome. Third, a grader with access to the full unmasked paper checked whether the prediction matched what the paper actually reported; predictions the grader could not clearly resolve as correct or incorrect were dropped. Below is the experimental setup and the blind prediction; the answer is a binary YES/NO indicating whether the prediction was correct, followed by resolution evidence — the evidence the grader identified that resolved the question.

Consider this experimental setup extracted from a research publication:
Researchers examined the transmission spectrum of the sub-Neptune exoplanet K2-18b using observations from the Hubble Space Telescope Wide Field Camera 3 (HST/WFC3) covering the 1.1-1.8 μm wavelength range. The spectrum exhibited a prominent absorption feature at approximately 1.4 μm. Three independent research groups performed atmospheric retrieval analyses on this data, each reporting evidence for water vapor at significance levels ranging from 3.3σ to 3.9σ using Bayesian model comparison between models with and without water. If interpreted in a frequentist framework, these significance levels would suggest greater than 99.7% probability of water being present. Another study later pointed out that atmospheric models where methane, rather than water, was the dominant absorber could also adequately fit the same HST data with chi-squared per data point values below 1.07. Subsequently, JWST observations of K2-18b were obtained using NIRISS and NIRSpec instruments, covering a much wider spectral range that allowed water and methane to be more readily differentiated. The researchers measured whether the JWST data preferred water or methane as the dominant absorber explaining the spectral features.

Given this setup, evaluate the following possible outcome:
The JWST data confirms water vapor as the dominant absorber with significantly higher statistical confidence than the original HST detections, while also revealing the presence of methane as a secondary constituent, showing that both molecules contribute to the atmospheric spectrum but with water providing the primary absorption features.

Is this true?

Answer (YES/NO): NO